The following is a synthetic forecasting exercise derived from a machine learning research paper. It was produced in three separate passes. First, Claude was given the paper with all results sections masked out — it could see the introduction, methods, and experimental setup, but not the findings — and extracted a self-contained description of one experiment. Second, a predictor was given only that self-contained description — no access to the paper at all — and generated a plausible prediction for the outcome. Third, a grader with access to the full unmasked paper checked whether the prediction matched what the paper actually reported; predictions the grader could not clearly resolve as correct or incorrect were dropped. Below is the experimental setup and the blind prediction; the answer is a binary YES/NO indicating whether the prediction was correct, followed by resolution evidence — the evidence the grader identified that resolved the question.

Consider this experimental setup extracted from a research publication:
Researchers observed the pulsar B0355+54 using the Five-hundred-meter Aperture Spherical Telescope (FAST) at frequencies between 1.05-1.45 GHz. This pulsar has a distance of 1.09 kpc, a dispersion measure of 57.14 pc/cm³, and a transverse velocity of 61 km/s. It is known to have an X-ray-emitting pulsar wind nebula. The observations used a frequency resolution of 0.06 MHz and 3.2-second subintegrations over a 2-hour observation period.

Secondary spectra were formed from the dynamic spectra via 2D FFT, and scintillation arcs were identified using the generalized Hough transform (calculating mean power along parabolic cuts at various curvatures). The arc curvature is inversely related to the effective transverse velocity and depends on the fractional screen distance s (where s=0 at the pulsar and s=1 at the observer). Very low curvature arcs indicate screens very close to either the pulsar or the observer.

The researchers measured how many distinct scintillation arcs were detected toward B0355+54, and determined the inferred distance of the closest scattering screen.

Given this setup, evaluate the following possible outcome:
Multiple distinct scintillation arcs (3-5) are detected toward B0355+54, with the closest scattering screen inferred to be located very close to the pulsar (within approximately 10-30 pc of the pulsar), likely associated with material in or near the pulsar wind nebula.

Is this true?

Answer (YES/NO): NO